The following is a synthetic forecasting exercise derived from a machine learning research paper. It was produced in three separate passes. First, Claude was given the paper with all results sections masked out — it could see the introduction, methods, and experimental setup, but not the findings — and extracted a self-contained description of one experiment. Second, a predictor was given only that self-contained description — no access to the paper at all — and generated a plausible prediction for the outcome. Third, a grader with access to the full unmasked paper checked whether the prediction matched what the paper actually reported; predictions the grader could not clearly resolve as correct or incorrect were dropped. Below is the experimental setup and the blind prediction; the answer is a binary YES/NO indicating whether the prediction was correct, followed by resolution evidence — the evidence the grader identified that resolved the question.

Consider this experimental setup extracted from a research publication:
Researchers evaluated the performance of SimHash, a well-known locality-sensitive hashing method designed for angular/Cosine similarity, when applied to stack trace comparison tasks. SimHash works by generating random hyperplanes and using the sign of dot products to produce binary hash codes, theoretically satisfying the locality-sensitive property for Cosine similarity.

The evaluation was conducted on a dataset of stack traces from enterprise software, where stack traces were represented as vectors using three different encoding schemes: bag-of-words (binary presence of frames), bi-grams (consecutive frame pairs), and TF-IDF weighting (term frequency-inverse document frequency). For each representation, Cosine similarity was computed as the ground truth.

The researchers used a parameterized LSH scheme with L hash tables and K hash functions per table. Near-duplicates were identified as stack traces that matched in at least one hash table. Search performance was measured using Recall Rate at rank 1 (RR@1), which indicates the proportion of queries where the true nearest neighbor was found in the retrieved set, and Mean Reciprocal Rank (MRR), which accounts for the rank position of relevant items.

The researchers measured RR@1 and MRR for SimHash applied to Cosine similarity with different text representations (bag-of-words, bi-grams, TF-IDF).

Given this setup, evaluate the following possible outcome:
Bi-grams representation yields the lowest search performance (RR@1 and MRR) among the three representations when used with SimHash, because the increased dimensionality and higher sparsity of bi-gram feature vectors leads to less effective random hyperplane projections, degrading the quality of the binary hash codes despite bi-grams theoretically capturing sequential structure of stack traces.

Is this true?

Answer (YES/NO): NO